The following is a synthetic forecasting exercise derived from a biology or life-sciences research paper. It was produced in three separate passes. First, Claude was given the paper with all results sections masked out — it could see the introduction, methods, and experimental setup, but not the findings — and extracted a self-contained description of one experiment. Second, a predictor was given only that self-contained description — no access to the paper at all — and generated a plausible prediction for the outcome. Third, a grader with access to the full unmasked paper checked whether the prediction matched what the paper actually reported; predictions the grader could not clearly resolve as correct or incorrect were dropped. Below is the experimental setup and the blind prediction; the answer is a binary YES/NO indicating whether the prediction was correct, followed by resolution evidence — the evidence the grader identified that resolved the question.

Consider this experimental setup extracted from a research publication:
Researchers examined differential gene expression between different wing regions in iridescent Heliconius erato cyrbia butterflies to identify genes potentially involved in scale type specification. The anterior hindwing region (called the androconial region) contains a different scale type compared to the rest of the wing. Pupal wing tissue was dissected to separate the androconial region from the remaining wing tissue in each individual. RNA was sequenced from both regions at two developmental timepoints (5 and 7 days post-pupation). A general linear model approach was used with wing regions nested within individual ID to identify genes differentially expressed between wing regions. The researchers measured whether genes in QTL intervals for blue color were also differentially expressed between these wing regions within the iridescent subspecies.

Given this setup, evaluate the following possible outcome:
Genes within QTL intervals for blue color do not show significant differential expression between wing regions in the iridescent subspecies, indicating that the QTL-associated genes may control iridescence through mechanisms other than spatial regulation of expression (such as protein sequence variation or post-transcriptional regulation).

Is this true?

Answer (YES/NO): YES